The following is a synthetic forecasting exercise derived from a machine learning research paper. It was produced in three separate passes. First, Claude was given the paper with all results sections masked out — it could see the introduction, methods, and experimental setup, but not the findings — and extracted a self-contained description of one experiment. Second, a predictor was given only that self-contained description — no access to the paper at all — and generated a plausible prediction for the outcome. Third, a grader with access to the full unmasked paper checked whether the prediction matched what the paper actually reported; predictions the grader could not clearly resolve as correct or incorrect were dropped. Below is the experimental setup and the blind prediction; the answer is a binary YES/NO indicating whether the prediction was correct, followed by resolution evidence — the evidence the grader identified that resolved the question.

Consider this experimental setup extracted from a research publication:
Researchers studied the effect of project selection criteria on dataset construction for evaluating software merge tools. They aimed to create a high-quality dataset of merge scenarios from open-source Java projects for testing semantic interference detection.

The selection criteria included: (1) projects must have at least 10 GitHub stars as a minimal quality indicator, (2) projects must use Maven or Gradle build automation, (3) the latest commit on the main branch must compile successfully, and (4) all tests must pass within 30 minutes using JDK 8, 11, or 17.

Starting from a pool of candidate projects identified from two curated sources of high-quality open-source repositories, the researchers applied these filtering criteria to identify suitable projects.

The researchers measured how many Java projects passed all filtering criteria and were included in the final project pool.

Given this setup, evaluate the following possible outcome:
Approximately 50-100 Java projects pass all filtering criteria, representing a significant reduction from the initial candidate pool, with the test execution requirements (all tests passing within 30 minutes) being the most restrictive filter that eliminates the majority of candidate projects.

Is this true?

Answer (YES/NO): NO